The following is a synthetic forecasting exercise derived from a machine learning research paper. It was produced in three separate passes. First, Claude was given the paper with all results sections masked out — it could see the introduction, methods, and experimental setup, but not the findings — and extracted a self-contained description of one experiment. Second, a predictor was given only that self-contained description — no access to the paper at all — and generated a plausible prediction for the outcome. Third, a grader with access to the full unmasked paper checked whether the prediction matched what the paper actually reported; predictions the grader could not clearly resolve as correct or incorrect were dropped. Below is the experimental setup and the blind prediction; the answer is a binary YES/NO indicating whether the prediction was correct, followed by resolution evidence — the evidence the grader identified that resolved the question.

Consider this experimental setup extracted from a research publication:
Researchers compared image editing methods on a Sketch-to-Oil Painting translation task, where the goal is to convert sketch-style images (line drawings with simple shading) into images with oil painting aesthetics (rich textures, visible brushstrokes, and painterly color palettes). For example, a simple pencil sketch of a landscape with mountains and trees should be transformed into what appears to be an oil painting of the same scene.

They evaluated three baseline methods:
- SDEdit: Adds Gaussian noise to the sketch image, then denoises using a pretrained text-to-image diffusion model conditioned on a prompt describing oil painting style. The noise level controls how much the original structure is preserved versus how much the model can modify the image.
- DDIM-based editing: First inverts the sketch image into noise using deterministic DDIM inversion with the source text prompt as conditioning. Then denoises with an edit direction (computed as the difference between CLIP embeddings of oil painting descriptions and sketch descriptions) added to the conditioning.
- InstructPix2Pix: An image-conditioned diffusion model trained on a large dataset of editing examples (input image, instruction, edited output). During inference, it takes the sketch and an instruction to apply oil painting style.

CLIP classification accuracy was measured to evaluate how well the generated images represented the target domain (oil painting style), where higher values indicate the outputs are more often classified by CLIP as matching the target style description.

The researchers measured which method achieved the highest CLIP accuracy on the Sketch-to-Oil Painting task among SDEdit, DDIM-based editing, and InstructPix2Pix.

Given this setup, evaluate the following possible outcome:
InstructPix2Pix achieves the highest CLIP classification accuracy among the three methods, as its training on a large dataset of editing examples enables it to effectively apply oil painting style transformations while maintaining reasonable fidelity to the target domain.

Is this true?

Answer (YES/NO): YES